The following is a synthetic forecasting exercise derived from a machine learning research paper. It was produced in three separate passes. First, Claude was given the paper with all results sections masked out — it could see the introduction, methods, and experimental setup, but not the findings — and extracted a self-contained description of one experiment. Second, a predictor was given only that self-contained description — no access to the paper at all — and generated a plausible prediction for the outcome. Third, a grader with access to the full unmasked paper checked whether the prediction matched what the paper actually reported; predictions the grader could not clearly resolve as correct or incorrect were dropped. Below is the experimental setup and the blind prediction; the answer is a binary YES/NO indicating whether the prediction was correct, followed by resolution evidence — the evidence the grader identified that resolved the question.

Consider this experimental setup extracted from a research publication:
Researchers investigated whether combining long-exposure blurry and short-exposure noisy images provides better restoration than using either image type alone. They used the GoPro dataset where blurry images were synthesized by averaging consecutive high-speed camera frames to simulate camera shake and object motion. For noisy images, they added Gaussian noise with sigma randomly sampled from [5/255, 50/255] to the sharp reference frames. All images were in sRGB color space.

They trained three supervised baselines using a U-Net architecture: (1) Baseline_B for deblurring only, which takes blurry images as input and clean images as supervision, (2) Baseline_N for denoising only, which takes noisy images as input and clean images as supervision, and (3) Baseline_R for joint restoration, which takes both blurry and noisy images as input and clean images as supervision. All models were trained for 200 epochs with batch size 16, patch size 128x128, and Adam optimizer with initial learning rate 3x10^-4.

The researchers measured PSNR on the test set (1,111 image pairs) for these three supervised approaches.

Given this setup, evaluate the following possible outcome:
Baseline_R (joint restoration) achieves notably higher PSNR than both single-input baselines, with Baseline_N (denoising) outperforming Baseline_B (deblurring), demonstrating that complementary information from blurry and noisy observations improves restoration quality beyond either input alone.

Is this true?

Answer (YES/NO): YES